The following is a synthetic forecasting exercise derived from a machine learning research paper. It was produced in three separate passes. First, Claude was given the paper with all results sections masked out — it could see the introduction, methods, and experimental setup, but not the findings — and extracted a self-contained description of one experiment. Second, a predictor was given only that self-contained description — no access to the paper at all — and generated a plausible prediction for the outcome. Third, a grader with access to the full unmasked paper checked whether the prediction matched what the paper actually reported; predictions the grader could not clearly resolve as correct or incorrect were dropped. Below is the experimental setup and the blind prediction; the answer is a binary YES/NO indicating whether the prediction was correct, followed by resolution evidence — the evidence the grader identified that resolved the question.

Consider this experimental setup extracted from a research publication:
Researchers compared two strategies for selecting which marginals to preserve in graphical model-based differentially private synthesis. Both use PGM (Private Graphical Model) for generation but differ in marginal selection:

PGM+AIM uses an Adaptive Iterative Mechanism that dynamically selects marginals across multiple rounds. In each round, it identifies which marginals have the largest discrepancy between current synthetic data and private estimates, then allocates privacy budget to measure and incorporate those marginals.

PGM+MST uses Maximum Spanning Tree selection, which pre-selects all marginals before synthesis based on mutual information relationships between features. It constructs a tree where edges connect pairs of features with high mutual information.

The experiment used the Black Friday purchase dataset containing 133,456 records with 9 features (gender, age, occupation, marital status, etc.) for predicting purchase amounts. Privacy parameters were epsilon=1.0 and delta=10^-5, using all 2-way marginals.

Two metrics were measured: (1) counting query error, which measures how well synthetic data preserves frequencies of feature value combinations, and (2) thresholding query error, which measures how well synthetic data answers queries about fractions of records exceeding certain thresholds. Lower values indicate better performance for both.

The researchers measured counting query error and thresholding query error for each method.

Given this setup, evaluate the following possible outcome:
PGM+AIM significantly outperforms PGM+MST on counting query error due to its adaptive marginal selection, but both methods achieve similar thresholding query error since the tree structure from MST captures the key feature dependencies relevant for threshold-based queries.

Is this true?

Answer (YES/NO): NO